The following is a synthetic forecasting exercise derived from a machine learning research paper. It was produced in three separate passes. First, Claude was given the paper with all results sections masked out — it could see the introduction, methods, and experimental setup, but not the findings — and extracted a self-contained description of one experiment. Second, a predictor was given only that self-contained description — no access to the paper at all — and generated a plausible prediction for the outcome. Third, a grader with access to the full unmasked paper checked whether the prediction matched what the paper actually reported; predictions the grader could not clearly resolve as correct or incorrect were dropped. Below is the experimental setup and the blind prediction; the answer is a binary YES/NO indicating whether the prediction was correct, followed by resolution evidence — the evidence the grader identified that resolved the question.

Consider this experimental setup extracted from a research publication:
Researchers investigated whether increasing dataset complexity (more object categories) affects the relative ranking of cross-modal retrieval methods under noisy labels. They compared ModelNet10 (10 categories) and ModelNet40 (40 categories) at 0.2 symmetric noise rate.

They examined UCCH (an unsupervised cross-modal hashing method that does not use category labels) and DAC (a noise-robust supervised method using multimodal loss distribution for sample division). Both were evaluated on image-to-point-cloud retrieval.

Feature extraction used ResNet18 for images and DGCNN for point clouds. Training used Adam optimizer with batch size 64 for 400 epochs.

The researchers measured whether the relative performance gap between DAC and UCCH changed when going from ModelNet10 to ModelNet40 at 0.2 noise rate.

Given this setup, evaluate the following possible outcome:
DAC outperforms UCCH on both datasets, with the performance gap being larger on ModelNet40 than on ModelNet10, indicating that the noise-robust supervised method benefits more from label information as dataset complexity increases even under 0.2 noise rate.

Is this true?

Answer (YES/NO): YES